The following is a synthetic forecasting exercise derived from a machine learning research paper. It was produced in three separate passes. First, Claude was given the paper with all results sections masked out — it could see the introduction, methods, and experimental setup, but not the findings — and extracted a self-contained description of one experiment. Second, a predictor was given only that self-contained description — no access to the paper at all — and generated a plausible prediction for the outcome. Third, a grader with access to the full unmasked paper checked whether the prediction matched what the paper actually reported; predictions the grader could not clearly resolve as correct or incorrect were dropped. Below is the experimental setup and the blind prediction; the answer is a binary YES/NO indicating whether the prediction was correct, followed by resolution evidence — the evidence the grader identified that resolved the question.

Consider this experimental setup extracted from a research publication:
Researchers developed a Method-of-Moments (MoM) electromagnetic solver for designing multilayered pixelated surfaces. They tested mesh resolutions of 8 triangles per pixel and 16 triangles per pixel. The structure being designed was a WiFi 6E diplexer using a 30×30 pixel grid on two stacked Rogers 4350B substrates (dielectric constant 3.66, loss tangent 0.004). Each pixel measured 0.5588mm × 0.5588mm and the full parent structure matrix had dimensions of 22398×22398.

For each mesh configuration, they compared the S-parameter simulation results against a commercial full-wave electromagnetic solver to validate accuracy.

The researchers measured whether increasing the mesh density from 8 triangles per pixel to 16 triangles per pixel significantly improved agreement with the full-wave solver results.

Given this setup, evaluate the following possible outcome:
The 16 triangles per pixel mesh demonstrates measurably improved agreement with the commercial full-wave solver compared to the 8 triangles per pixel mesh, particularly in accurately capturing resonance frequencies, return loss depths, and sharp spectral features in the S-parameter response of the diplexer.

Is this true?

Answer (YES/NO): NO